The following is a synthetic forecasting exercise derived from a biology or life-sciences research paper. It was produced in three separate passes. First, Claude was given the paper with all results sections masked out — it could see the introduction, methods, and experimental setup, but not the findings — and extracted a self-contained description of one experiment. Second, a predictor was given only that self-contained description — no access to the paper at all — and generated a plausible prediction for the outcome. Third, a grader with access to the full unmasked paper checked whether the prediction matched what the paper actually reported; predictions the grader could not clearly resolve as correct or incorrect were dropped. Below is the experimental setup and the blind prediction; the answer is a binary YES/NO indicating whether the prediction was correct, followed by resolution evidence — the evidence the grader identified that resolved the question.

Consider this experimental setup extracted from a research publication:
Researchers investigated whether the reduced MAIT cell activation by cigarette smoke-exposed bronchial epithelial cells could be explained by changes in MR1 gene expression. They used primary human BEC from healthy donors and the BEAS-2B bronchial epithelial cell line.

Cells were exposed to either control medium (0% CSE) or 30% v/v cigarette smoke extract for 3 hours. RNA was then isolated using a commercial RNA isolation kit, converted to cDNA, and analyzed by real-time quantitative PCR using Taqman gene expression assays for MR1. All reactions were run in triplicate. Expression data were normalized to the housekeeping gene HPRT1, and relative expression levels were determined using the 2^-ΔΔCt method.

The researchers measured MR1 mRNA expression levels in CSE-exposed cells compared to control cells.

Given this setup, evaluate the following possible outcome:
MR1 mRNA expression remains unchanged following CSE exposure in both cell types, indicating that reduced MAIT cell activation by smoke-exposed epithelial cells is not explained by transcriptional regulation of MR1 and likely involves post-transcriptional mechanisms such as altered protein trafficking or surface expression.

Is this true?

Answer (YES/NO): NO